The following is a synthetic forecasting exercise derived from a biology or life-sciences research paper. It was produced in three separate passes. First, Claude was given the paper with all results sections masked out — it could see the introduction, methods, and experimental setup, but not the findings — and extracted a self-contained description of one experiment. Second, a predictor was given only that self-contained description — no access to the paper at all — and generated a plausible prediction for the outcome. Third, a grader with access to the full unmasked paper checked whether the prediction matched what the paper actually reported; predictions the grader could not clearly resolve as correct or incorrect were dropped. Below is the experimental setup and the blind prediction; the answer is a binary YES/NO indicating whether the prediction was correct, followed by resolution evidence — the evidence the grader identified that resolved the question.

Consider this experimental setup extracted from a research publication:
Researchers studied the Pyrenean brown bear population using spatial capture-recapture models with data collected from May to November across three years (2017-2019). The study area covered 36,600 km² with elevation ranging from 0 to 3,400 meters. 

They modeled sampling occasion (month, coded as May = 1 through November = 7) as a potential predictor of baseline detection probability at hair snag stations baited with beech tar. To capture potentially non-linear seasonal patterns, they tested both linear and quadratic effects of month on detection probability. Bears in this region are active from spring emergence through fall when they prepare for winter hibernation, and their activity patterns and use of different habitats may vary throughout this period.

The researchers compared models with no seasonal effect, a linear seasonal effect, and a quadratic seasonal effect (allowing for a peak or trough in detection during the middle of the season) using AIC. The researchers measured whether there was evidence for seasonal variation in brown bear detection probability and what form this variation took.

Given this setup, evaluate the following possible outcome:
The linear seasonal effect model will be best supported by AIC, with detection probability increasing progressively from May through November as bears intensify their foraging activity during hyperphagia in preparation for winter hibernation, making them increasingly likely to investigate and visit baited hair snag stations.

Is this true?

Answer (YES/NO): NO